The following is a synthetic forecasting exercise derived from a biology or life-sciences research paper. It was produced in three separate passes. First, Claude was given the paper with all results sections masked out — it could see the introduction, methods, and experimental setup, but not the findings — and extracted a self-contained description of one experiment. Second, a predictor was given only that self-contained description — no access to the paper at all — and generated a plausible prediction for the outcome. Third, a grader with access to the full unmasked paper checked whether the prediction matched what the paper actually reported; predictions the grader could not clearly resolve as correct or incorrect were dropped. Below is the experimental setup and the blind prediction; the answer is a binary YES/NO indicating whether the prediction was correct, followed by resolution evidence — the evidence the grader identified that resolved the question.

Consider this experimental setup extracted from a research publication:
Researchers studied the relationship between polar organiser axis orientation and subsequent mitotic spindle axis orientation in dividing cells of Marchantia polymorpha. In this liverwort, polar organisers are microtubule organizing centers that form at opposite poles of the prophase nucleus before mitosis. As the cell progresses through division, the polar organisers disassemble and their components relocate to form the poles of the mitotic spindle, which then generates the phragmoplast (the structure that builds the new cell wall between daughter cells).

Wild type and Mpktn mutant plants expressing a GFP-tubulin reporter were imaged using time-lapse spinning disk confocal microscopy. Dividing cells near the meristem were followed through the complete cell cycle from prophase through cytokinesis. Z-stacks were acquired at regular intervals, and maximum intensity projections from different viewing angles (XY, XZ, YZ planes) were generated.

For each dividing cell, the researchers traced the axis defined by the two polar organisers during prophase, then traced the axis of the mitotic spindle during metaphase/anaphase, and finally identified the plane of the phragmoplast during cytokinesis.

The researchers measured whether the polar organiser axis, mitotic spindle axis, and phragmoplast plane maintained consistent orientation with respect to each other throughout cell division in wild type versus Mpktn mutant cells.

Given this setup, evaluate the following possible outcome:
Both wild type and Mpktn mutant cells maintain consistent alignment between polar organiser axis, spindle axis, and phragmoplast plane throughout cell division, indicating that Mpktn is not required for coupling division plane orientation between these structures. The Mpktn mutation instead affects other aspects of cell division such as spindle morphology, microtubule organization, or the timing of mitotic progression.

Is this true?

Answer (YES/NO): NO